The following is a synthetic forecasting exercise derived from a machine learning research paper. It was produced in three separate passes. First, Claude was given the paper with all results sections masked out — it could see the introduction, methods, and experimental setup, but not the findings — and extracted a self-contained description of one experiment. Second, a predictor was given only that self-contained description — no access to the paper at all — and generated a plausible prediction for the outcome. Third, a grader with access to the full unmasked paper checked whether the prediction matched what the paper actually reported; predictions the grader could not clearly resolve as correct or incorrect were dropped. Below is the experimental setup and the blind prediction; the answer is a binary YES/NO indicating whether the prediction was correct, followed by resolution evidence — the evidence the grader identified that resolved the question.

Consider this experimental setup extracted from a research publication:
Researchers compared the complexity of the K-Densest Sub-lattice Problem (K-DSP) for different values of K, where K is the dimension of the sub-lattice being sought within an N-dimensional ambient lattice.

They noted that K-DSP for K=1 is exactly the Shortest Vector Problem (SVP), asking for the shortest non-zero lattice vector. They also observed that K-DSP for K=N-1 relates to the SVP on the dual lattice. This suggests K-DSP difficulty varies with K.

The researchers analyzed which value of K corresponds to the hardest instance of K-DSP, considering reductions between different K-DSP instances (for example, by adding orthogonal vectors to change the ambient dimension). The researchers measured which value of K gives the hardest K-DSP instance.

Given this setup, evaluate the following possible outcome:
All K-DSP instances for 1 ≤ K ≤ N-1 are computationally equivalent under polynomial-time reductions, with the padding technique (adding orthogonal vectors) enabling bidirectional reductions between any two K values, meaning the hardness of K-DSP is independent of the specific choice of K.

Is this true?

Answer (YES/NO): NO